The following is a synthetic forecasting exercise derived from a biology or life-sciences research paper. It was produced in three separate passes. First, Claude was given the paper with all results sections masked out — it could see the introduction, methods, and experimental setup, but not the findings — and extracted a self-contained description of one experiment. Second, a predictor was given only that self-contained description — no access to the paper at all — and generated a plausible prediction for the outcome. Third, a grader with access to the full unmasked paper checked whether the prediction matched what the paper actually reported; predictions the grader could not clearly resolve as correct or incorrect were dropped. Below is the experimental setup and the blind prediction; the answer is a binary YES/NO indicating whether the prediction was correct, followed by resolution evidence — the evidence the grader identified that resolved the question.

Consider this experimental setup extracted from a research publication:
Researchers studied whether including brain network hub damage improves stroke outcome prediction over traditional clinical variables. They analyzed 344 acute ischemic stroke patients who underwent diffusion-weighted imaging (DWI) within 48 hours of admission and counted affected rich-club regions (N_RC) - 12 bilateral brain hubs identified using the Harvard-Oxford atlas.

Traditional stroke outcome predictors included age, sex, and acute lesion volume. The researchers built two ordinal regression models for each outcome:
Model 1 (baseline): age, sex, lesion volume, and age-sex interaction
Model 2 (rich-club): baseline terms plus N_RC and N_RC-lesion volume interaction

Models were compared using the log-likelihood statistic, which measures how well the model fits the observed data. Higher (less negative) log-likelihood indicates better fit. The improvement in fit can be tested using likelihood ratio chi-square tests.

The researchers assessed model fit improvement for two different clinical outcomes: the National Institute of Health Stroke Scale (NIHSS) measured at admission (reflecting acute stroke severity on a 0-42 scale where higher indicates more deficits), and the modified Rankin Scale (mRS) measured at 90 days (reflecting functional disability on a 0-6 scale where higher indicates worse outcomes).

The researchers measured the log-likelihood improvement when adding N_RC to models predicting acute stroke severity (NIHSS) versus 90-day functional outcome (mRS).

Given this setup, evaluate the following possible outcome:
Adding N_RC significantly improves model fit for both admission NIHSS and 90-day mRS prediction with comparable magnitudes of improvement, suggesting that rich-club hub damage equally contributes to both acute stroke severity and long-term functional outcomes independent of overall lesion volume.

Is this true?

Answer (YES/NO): NO